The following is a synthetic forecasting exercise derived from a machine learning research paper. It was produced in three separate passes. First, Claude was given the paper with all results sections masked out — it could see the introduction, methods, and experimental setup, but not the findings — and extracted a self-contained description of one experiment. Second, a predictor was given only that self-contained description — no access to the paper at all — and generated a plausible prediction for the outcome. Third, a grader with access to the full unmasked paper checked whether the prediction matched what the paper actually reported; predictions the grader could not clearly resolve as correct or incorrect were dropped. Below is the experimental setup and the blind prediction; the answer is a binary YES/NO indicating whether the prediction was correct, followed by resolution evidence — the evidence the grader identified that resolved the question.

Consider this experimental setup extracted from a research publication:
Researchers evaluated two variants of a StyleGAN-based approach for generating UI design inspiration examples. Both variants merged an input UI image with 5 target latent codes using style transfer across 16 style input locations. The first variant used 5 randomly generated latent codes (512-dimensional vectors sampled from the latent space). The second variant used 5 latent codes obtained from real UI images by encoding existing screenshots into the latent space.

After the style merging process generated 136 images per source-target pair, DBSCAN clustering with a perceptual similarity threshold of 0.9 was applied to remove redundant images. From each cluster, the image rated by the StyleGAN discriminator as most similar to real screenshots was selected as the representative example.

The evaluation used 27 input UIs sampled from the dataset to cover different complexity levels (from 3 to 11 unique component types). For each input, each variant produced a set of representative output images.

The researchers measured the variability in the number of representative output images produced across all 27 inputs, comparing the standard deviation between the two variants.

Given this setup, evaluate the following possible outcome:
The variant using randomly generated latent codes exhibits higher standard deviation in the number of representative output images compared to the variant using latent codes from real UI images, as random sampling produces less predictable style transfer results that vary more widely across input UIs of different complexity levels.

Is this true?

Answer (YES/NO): YES